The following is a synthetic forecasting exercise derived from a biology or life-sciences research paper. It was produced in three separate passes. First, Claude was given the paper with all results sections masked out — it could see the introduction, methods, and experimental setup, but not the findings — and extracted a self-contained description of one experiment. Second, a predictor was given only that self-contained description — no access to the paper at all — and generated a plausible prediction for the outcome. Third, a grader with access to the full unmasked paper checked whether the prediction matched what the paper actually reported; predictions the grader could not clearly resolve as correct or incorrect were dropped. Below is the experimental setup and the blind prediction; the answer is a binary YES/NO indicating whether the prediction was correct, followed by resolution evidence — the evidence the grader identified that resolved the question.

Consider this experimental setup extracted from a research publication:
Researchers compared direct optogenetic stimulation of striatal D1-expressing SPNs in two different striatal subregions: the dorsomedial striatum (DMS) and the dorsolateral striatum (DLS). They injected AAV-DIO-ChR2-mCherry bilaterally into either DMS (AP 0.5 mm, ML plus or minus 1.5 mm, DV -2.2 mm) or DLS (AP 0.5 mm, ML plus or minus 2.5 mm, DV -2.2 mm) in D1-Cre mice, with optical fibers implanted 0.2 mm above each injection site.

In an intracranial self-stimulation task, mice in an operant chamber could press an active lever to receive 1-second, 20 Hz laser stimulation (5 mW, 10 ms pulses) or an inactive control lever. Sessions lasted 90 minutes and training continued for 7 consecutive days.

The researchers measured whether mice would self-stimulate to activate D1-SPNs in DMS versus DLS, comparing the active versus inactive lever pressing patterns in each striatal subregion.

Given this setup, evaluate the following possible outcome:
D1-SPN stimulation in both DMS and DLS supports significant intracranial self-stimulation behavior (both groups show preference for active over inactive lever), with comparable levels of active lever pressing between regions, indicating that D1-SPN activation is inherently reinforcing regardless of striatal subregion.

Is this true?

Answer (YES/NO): NO